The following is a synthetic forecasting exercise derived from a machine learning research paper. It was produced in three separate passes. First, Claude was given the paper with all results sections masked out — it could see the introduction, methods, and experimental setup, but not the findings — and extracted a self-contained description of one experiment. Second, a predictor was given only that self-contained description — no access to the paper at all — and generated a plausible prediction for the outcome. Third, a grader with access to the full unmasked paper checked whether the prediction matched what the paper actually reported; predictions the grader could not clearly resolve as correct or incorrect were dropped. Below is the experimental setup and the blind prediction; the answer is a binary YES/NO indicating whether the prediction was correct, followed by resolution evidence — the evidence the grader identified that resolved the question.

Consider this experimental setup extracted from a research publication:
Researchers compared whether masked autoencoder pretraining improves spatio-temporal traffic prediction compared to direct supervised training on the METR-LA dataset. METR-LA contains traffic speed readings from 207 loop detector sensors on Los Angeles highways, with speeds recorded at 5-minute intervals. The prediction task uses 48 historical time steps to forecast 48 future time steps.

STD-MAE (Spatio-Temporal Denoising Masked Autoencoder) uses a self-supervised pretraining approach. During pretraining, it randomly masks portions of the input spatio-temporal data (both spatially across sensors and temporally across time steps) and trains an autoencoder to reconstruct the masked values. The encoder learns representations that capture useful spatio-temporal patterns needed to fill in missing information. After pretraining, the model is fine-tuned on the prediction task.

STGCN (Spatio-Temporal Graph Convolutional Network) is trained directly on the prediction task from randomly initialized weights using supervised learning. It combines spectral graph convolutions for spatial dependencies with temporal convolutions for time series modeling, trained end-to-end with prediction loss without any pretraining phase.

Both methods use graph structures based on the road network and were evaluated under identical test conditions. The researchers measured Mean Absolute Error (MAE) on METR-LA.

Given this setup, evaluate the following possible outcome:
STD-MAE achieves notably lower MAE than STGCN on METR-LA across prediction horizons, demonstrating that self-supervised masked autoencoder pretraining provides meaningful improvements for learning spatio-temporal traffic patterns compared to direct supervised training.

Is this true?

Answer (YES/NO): YES